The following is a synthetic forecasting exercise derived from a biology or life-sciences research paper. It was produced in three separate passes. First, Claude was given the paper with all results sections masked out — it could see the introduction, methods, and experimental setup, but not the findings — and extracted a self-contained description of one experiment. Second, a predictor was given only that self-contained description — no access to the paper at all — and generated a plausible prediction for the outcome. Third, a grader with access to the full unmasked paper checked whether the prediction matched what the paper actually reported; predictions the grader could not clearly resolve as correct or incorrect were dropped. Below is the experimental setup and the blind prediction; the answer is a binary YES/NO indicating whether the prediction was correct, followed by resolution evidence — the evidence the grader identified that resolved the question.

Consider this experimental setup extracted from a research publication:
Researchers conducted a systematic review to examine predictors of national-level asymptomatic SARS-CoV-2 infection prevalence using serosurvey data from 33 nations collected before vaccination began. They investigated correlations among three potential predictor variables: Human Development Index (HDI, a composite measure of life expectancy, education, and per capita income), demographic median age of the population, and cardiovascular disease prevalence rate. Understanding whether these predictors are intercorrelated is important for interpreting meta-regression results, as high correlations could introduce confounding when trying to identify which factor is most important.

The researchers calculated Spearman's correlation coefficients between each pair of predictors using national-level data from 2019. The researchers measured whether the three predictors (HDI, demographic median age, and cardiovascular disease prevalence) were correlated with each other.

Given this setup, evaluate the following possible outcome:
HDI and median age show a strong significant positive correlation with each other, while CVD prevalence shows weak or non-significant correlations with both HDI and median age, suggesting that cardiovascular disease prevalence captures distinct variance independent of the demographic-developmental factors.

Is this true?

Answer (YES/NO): NO